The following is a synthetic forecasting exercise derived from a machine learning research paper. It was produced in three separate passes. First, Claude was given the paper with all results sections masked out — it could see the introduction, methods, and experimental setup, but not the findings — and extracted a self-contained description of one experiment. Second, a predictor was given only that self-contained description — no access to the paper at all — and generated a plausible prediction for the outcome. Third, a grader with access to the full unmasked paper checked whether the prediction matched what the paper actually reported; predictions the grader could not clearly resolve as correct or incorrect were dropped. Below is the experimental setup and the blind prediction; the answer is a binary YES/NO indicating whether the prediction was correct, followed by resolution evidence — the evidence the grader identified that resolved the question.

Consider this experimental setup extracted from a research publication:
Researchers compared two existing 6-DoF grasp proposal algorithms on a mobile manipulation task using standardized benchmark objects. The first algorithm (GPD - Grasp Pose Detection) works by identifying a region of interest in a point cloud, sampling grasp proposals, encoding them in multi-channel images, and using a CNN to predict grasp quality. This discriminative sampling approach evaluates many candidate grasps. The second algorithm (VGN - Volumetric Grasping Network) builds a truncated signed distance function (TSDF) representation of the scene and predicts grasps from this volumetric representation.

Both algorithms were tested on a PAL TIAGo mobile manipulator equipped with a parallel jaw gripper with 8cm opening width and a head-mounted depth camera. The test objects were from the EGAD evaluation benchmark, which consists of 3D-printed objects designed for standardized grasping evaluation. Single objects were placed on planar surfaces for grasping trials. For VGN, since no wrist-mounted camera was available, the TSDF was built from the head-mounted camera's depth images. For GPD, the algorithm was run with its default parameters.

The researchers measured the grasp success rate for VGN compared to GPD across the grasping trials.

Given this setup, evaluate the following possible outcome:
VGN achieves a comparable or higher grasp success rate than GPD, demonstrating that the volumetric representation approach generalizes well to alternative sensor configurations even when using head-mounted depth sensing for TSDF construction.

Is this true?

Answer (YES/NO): YES